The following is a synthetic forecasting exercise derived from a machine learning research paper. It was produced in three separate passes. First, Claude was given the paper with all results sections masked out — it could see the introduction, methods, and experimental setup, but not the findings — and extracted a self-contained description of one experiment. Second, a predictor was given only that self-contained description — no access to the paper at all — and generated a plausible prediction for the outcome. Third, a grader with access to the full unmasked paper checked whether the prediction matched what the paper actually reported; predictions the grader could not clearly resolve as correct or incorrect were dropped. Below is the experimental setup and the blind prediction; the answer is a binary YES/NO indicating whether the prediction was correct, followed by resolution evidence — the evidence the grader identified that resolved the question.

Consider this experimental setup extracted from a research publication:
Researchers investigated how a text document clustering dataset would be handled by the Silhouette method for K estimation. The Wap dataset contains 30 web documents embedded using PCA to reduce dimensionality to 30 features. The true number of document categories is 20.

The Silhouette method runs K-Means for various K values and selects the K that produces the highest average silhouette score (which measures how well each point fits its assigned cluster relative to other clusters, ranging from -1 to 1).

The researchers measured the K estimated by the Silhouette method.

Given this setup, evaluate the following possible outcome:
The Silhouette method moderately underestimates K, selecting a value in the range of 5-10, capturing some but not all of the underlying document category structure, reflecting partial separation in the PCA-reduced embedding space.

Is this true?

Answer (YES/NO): NO